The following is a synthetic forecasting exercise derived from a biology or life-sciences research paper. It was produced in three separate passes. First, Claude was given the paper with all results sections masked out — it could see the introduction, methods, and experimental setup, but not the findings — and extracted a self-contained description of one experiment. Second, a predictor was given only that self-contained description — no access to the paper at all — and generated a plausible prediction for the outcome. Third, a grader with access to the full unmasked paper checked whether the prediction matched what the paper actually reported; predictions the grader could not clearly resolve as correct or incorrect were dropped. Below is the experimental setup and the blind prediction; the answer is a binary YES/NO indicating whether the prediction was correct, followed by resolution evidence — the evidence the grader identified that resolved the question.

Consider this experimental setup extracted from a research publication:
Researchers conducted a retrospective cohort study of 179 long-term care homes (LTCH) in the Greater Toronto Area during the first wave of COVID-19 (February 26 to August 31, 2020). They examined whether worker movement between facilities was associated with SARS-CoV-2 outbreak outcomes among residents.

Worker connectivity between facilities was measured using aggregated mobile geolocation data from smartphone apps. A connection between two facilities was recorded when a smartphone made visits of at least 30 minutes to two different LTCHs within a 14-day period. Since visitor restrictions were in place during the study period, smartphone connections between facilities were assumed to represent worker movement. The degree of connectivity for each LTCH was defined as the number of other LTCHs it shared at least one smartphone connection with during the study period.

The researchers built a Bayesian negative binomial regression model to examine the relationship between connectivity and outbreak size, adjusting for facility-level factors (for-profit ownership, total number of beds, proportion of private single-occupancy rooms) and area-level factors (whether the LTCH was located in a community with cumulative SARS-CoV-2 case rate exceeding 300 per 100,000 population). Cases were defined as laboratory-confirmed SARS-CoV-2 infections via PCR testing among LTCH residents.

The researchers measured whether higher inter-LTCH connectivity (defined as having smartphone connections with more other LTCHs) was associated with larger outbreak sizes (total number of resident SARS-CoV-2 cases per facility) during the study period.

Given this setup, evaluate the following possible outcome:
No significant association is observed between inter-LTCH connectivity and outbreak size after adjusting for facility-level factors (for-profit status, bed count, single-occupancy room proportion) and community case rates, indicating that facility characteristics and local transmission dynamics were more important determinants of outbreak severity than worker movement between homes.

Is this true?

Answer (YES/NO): YES